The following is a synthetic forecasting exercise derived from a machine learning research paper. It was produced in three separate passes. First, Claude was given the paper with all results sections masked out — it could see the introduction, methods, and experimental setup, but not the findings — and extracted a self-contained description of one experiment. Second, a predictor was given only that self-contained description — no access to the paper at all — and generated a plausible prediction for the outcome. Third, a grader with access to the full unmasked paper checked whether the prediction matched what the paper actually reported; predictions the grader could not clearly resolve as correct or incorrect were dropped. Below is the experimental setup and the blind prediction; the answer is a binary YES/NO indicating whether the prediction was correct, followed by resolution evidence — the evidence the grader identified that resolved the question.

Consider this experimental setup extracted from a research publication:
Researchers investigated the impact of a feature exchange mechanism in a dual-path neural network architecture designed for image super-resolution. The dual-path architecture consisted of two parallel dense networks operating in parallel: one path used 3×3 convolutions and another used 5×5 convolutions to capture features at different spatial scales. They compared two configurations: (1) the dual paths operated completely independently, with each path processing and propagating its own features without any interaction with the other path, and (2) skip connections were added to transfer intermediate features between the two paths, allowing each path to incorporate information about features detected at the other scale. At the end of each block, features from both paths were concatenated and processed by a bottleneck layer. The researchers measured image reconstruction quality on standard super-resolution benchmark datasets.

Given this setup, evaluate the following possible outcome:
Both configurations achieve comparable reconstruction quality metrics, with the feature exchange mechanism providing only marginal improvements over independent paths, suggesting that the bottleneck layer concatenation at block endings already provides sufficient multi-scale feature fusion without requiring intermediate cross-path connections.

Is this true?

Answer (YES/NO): NO